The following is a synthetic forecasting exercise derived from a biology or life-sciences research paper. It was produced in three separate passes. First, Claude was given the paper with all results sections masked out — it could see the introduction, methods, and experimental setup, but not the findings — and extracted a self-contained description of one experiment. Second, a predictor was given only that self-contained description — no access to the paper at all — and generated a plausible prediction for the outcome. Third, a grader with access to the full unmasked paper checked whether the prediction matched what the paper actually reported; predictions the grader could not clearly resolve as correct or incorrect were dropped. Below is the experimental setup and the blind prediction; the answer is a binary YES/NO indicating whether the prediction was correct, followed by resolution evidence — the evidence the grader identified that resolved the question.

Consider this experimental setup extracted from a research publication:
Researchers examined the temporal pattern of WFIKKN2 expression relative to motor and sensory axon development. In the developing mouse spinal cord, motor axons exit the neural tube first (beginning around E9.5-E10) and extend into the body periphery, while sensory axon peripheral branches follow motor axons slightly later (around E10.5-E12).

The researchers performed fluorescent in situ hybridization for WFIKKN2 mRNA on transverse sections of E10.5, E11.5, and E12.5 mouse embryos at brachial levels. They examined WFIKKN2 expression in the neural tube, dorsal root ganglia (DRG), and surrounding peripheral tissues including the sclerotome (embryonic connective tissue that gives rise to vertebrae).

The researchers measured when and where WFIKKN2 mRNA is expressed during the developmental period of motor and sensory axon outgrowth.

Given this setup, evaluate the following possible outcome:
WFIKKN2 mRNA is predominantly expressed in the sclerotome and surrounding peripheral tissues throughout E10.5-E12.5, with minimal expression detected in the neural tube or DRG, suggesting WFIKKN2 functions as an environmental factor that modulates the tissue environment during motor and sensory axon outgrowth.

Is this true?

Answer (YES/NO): NO